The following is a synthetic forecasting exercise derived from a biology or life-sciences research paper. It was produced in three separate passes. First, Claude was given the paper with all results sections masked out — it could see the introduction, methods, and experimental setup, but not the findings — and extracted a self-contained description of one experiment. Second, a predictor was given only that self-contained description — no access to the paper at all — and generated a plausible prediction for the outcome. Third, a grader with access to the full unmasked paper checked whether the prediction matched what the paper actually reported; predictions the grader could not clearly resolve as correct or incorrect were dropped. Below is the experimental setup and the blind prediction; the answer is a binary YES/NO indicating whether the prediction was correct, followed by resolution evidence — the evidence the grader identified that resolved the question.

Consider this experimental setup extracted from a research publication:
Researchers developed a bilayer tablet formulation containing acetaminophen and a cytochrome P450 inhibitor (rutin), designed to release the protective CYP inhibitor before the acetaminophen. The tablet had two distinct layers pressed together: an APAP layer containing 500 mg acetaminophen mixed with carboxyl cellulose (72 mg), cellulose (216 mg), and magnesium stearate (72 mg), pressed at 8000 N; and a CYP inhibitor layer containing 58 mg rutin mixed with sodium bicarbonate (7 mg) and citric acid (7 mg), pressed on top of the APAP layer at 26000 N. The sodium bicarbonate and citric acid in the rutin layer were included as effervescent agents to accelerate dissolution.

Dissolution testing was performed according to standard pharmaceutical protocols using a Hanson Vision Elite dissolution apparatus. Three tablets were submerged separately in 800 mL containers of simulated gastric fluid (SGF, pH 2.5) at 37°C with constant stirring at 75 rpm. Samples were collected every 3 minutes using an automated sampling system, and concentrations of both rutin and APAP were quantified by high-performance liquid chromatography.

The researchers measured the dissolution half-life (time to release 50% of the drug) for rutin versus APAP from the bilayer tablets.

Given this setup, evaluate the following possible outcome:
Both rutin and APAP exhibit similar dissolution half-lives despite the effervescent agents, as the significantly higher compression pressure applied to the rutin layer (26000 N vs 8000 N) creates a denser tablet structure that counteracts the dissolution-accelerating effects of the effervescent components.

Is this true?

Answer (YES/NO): NO